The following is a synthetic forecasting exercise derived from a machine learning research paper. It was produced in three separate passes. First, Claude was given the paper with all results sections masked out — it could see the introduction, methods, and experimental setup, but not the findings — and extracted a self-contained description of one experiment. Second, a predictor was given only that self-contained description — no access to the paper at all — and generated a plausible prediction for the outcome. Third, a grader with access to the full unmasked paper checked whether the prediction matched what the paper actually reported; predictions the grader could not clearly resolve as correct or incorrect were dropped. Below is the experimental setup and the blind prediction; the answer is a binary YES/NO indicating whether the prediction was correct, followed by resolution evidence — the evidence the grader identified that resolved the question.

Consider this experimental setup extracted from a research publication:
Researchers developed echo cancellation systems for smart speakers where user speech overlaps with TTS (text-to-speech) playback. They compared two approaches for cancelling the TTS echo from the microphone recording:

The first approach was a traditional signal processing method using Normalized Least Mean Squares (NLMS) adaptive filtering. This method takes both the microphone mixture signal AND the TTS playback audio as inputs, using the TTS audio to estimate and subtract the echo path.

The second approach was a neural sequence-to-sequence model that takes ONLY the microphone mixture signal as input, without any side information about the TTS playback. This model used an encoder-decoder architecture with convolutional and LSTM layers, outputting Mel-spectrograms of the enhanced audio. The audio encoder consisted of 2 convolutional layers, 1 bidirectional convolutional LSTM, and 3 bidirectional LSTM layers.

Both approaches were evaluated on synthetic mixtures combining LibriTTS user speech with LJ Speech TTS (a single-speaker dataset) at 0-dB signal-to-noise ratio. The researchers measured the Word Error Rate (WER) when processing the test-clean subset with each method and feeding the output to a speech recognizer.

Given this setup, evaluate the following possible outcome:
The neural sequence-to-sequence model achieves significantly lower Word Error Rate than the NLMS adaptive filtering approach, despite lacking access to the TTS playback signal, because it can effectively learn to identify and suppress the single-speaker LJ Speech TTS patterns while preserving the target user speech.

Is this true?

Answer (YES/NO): YES